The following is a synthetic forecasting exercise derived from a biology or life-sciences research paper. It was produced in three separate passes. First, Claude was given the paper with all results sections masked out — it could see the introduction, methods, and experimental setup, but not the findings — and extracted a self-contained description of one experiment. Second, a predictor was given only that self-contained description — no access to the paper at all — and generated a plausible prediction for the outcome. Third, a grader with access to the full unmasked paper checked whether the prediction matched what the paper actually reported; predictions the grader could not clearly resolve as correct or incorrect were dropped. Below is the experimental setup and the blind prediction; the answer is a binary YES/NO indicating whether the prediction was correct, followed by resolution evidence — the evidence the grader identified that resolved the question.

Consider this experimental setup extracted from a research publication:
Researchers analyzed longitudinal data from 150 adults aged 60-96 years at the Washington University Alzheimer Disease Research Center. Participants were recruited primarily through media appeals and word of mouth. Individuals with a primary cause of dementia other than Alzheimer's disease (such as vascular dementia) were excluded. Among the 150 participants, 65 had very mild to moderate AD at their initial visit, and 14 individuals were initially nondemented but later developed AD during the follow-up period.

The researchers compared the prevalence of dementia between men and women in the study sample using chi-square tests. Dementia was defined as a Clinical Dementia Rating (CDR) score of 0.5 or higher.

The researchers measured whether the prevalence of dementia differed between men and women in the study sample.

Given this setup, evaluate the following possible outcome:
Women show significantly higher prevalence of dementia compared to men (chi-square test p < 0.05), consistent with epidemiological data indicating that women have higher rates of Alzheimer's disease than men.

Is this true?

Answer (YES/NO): NO